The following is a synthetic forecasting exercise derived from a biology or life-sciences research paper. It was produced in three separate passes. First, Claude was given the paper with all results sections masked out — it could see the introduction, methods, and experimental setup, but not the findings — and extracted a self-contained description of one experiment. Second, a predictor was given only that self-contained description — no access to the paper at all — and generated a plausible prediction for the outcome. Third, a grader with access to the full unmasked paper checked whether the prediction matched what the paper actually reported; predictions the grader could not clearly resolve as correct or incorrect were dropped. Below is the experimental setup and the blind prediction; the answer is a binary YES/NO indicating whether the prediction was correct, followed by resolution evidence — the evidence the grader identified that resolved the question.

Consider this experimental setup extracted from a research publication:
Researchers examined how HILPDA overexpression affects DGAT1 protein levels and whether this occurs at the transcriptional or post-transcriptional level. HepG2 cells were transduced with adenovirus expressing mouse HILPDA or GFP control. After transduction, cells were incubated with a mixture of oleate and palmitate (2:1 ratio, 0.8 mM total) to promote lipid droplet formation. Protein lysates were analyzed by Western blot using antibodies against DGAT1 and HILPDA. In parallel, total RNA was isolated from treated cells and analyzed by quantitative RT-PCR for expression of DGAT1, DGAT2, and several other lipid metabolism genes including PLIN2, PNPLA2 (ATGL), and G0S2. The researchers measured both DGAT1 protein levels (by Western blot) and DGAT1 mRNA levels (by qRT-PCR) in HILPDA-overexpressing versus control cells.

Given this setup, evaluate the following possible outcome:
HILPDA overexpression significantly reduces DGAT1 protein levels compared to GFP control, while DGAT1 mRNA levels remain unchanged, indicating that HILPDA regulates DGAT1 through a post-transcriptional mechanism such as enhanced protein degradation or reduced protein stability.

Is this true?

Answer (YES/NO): NO